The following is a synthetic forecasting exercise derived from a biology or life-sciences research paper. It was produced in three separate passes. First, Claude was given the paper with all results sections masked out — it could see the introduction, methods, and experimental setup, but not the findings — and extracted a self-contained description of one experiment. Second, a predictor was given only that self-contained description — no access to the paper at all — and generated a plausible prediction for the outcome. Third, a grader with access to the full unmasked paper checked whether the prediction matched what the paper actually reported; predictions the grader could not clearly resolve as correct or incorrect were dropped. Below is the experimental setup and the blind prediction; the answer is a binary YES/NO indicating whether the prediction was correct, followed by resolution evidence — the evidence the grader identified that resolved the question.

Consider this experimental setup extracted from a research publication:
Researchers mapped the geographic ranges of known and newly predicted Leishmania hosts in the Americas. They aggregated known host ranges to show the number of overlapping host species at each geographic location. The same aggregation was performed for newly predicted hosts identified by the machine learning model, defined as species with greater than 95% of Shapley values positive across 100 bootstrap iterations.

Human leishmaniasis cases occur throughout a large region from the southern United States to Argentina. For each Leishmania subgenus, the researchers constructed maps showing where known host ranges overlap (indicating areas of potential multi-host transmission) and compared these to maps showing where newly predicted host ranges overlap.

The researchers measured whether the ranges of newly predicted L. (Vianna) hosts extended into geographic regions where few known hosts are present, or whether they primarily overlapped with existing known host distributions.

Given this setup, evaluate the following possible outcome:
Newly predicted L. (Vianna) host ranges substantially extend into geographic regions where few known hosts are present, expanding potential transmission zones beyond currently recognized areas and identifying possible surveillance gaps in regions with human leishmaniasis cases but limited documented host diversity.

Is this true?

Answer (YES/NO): YES